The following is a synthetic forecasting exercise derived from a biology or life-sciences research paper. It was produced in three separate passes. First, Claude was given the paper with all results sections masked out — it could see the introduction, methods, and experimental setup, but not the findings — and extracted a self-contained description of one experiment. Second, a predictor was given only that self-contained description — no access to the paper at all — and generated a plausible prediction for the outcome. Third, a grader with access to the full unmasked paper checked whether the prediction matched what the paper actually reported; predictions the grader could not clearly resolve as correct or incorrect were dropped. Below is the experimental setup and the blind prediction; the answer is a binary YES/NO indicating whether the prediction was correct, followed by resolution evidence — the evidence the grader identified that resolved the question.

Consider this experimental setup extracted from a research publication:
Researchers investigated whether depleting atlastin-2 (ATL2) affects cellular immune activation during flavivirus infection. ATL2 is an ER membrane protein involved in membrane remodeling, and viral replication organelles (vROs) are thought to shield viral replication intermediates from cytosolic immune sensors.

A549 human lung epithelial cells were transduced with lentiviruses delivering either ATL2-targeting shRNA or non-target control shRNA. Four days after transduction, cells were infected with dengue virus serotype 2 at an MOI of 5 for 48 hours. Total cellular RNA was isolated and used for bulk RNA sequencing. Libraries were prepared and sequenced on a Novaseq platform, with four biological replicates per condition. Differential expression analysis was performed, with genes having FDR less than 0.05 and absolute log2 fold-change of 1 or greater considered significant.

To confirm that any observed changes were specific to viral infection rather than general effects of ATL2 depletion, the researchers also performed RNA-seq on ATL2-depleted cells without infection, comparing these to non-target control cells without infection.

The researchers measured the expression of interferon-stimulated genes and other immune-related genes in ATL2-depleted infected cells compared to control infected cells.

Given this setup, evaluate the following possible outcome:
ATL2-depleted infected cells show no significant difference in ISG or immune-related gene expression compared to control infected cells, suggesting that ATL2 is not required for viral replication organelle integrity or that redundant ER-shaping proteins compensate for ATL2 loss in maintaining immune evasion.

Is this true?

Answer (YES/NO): NO